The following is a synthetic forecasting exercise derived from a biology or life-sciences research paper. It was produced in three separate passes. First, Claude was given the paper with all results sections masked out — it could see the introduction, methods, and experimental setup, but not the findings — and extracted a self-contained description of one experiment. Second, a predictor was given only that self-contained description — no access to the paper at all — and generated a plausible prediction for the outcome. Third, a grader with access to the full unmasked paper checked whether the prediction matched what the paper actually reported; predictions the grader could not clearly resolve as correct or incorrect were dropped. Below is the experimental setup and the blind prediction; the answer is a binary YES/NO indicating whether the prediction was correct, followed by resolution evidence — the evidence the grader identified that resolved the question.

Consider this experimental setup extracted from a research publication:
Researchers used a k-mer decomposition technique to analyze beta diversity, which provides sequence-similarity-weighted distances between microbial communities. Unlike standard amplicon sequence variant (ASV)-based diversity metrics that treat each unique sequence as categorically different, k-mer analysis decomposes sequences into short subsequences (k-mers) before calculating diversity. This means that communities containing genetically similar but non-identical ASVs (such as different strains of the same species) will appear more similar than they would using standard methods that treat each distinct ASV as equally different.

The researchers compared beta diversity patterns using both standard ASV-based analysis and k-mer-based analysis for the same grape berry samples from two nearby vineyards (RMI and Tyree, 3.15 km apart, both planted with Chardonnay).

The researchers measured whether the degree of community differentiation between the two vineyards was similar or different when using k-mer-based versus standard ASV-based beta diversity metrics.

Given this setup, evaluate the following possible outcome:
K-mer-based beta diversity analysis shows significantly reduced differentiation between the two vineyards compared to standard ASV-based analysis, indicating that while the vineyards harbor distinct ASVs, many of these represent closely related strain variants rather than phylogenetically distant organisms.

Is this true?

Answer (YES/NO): NO